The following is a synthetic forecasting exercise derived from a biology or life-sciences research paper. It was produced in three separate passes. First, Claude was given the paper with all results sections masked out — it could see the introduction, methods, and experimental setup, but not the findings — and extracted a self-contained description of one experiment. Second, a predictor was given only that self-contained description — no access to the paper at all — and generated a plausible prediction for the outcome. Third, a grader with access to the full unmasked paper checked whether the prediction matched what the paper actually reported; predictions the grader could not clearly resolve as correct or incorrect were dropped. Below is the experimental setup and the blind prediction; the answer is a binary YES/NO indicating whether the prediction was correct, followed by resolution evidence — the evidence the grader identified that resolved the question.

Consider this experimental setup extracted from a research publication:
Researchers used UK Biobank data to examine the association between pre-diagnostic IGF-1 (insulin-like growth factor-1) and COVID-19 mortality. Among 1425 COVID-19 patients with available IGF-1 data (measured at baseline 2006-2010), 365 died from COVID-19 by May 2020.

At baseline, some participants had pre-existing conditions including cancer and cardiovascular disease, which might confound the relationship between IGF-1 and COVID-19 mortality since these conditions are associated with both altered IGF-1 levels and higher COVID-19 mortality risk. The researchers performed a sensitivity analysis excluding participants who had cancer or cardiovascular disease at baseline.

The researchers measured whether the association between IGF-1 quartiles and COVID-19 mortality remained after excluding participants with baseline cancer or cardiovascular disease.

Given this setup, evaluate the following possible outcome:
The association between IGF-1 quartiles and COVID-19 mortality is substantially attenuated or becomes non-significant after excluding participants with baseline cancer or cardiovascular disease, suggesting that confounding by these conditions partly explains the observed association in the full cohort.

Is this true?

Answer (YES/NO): NO